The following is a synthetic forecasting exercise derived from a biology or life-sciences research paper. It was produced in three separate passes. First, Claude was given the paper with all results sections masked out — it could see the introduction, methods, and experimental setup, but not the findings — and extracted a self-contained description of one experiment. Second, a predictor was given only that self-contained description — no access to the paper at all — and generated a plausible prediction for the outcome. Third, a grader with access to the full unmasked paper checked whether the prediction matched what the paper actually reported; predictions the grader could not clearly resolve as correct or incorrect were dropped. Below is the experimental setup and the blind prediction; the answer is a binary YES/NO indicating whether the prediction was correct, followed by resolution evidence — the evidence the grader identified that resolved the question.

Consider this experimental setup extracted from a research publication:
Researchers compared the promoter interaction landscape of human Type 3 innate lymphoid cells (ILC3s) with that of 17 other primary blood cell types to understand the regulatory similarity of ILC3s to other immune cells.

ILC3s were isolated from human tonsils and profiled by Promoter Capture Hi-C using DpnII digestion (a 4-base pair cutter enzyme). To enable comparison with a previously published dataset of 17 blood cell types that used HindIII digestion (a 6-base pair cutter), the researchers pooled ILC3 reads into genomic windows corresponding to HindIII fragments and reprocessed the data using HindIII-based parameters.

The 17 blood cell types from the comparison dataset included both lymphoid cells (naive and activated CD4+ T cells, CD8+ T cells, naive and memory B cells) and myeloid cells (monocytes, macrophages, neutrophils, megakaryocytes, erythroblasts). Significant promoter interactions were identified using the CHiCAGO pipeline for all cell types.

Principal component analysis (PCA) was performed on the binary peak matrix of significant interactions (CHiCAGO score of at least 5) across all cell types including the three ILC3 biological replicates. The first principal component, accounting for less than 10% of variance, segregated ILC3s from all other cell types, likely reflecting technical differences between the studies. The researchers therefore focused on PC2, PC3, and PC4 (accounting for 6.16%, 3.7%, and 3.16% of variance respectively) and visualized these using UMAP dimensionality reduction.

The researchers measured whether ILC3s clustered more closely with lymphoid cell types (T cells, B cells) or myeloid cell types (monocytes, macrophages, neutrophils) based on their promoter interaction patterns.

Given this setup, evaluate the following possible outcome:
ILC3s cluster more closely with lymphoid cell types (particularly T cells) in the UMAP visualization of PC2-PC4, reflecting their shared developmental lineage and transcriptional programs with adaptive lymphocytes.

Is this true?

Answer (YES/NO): YES